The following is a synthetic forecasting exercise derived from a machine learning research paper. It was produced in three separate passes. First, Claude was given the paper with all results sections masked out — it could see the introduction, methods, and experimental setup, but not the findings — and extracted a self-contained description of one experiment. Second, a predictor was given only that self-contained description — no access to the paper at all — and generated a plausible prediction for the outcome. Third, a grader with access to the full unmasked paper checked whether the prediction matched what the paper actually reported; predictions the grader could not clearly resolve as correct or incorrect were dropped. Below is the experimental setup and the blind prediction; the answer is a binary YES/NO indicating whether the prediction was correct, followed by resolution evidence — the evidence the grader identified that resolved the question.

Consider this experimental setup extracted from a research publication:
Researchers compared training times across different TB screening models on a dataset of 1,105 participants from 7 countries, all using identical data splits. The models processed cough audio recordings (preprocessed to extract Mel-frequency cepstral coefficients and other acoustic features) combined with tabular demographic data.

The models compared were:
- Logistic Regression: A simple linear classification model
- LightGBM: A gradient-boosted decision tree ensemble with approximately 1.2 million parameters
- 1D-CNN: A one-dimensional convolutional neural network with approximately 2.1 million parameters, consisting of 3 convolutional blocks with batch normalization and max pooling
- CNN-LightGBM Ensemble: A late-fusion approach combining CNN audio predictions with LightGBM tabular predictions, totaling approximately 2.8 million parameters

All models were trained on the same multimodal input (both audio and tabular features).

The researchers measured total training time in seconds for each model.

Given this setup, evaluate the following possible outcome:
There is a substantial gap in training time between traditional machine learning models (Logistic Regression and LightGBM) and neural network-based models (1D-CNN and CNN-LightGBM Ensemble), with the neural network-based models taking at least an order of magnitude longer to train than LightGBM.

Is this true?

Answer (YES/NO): NO